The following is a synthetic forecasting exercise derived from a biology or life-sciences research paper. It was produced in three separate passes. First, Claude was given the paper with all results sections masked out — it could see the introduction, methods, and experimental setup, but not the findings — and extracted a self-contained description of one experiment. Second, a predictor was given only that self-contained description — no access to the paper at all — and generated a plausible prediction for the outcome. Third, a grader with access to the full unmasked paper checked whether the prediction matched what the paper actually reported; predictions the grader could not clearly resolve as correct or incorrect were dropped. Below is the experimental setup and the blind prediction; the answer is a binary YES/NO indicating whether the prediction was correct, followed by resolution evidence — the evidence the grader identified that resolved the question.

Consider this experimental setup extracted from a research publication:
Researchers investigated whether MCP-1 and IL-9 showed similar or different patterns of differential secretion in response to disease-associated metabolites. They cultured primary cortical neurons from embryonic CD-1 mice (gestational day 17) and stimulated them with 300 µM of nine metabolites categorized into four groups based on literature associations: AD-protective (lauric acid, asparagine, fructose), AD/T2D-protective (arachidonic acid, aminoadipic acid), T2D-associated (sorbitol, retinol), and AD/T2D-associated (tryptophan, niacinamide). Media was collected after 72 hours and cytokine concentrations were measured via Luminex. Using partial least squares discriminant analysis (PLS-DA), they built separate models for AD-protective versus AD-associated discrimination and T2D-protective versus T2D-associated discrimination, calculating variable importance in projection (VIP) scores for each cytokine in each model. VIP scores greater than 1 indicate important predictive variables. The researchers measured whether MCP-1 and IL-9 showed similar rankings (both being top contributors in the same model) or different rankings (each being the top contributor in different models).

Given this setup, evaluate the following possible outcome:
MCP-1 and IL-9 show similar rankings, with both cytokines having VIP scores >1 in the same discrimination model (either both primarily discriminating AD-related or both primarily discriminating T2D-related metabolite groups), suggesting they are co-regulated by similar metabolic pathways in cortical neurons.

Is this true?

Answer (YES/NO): NO